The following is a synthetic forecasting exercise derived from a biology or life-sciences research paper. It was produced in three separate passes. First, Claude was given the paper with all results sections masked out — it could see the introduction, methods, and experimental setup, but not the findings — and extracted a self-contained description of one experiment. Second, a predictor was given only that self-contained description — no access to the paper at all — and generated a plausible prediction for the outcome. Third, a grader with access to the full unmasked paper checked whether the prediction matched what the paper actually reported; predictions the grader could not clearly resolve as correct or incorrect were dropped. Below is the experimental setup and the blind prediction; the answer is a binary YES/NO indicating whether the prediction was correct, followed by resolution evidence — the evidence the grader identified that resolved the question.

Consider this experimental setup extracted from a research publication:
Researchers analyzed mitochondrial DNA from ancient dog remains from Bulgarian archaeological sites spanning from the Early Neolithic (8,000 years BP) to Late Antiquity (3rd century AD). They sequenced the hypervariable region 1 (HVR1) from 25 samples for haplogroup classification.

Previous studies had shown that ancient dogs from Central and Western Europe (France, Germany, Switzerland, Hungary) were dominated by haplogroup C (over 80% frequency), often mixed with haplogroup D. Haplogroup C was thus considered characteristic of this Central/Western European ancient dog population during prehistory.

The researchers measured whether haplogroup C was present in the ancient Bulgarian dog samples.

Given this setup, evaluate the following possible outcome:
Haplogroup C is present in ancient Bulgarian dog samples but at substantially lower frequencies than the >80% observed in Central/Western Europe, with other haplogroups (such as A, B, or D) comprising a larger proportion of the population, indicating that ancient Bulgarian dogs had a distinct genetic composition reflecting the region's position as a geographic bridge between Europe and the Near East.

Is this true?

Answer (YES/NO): NO